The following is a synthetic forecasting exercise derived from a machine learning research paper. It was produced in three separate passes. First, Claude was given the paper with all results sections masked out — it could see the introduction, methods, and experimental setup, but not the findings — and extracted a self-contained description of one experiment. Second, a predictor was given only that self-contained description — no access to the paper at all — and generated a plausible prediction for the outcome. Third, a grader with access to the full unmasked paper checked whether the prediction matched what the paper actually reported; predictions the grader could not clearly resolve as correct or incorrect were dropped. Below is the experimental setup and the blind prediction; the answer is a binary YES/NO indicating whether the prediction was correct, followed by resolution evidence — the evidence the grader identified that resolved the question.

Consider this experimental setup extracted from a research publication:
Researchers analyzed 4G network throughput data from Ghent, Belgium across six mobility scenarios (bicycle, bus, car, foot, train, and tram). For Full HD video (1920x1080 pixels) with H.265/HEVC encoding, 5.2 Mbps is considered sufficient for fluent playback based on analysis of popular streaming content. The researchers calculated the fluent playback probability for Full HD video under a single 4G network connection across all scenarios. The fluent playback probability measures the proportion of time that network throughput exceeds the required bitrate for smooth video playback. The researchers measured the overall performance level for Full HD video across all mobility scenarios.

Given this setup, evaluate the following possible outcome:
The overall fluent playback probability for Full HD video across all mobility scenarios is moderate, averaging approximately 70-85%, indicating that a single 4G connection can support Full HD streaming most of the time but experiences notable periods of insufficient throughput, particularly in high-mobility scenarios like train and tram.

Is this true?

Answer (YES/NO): NO